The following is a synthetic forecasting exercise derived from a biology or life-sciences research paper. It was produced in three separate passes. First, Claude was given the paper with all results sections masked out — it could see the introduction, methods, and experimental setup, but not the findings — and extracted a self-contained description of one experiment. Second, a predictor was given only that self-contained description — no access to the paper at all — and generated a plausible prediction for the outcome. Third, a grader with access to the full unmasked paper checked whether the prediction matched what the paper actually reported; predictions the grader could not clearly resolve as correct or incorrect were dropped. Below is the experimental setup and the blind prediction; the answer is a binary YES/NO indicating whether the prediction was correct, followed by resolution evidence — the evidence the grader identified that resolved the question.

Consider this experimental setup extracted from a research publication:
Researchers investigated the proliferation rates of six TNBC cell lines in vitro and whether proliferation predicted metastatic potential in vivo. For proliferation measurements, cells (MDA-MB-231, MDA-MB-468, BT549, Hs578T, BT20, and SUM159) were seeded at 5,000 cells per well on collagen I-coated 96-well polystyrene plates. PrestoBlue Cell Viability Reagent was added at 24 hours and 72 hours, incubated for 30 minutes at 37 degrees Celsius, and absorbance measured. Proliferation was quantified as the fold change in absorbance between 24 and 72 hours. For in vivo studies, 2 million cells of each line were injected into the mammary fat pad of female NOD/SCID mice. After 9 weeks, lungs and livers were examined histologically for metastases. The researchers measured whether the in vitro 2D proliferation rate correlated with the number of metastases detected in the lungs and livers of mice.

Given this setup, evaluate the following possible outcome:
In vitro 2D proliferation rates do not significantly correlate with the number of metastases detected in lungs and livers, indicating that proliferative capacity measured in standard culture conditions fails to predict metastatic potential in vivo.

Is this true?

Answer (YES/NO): YES